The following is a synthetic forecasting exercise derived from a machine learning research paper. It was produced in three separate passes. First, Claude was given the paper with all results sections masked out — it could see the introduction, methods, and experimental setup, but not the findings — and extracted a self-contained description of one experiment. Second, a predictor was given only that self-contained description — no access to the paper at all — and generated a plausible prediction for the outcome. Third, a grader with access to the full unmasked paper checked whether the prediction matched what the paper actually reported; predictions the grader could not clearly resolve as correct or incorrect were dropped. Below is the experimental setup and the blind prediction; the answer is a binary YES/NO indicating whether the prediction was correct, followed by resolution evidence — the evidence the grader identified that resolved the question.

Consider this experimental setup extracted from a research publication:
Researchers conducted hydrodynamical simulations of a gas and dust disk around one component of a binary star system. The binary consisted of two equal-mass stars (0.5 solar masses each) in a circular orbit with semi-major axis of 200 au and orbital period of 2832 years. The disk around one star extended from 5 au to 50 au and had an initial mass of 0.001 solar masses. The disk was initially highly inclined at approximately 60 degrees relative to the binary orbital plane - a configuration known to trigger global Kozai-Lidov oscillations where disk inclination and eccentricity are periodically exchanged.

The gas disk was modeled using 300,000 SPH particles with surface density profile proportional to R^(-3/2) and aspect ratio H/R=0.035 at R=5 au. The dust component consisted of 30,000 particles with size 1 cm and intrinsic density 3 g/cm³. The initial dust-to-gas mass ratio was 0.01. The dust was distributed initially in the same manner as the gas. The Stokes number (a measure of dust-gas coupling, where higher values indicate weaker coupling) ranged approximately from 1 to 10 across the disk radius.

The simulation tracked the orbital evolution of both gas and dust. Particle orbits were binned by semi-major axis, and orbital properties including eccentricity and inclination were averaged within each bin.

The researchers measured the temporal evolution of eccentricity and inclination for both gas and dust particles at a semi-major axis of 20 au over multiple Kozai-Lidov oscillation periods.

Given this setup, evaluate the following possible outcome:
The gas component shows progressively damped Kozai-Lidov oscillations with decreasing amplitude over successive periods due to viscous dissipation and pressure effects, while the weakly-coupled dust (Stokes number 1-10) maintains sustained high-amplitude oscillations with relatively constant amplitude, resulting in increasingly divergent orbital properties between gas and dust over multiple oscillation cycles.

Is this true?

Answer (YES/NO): NO